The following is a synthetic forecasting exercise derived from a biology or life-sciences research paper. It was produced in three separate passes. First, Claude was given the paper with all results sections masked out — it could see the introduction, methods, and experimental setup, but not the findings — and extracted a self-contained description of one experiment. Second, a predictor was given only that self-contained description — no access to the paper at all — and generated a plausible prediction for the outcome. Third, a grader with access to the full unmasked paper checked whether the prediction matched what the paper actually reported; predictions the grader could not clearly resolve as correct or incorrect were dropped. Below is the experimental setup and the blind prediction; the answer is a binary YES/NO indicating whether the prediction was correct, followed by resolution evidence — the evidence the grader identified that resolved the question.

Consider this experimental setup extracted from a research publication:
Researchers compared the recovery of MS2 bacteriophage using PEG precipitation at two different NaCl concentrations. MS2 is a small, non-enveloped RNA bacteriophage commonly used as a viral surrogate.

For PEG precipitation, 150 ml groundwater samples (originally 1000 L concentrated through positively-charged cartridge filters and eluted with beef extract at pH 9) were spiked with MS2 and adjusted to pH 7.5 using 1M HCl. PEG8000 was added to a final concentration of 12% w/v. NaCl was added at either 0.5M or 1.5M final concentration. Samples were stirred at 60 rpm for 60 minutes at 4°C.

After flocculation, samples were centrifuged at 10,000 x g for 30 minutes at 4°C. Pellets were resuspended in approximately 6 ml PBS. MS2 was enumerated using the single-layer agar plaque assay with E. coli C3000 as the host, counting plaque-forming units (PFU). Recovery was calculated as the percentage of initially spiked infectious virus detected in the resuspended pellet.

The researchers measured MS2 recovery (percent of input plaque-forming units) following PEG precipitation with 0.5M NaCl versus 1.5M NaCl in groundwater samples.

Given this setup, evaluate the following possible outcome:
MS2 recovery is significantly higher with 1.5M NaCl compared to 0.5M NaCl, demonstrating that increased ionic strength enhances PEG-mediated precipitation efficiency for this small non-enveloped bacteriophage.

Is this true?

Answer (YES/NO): NO